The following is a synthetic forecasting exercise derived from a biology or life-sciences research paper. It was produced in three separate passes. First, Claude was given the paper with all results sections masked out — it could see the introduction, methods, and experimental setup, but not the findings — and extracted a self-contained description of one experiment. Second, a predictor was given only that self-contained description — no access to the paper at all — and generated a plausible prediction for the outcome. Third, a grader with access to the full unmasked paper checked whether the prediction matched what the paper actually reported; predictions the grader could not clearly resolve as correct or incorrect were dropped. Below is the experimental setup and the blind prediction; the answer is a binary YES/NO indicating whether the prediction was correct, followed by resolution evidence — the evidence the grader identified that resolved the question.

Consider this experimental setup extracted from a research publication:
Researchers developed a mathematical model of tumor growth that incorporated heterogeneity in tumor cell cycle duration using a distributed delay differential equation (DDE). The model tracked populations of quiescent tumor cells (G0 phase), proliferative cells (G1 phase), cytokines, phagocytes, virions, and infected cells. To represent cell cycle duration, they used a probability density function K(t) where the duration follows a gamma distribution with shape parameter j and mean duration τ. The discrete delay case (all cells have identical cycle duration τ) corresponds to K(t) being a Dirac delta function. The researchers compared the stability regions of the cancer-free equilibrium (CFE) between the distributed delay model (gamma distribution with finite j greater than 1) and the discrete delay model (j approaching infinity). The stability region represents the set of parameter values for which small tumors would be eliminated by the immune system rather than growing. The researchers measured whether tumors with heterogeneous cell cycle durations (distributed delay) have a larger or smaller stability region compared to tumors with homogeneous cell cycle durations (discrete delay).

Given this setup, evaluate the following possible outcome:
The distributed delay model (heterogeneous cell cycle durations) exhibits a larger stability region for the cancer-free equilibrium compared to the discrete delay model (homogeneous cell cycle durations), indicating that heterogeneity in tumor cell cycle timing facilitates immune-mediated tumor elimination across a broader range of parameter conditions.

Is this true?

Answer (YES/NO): NO